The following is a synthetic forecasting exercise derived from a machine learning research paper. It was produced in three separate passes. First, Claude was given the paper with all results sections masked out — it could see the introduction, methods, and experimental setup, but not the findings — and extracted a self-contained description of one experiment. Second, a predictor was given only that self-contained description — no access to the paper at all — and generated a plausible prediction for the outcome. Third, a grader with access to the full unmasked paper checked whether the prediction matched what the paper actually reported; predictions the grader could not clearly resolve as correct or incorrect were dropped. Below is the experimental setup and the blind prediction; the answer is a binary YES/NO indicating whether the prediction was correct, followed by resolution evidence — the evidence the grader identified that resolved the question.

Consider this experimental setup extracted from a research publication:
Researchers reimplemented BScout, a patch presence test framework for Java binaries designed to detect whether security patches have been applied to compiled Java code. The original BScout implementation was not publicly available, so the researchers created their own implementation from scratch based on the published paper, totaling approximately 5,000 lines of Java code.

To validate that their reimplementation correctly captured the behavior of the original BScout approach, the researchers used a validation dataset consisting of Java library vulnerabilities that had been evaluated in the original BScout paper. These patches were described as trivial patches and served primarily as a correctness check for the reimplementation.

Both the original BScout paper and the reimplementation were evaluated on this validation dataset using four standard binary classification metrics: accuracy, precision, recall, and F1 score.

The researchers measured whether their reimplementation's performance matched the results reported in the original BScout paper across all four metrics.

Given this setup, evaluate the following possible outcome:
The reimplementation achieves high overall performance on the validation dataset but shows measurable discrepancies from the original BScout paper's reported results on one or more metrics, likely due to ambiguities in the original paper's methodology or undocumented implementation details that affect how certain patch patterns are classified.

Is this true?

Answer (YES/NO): NO